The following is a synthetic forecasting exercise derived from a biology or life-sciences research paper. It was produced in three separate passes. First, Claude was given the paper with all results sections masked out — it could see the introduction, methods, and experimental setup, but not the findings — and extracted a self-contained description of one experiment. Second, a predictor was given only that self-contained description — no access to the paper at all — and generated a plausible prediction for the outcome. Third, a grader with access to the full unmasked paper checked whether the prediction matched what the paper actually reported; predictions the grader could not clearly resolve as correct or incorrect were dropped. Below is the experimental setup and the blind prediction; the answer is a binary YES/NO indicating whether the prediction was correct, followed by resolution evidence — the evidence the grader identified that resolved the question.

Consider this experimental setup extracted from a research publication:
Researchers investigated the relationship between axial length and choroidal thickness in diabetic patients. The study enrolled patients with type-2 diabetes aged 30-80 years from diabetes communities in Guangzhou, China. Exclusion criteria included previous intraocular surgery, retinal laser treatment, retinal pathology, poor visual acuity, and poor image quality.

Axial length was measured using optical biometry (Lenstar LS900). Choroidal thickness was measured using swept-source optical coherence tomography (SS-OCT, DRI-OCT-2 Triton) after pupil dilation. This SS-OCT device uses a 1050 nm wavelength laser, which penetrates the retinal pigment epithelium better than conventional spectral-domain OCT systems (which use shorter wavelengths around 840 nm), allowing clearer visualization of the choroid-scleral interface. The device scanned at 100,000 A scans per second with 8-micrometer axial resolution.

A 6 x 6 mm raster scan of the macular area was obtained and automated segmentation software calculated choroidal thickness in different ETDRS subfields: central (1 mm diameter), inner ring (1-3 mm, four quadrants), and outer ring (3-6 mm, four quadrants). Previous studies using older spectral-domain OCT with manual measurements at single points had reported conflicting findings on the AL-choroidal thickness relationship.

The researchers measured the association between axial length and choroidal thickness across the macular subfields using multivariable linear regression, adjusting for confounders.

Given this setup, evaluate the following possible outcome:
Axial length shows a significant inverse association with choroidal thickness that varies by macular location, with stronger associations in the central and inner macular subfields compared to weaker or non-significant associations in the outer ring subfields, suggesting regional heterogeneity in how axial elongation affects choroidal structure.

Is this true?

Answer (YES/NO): YES